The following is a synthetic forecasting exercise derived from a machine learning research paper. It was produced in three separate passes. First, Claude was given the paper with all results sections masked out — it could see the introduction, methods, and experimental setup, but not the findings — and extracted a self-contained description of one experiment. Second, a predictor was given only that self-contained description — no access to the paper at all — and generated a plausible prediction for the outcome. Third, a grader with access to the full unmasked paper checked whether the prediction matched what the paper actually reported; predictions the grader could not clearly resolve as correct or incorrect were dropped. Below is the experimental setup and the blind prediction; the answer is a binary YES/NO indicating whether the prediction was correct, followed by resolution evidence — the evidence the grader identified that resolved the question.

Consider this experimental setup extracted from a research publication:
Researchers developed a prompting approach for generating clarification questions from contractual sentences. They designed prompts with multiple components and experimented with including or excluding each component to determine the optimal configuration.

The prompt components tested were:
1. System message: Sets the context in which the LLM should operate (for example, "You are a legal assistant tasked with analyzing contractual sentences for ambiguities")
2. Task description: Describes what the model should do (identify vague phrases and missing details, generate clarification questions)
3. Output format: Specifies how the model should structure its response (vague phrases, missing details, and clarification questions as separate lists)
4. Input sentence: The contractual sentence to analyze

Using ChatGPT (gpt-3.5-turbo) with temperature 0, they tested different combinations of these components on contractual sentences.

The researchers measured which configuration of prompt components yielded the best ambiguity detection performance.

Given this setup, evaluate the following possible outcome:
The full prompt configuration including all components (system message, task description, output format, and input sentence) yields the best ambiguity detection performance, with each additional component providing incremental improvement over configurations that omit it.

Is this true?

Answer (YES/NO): NO